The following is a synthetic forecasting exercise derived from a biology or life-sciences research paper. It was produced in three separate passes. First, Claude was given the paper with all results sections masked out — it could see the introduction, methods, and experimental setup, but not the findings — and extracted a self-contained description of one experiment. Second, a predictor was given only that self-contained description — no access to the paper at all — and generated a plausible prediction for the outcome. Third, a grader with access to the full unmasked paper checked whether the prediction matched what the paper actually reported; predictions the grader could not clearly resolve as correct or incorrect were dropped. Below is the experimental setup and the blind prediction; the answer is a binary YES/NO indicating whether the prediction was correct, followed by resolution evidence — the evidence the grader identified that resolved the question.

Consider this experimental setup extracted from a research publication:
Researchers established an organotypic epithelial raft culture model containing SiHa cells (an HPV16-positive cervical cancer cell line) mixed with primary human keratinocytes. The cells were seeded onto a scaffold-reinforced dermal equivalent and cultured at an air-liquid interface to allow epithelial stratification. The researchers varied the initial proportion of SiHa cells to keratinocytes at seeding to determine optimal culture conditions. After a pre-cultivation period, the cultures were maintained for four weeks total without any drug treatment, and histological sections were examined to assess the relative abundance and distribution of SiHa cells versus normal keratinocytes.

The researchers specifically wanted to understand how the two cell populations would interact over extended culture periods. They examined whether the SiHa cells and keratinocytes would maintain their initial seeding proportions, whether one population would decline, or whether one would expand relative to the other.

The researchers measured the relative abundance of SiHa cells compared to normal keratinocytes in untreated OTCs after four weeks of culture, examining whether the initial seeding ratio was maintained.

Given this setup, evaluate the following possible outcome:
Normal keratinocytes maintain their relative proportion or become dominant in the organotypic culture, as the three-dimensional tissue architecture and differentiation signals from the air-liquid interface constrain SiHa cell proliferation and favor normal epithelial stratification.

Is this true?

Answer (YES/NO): NO